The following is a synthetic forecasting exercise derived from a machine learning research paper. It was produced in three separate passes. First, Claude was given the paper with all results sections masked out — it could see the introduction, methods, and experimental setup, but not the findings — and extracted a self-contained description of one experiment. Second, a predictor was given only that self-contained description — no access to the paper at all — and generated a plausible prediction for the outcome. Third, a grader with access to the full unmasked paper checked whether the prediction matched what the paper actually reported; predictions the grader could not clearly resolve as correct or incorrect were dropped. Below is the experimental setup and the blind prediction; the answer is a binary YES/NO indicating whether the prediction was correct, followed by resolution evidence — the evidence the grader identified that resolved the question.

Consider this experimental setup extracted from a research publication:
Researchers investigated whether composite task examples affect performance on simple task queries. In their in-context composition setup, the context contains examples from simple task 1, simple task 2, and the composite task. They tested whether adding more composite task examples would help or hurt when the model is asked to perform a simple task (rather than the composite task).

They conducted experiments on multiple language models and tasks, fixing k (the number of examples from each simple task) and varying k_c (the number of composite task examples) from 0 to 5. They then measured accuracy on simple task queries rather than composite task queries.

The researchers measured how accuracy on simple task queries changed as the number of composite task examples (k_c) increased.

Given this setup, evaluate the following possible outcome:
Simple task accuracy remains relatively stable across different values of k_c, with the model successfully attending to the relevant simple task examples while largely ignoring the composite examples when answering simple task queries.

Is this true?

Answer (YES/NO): NO